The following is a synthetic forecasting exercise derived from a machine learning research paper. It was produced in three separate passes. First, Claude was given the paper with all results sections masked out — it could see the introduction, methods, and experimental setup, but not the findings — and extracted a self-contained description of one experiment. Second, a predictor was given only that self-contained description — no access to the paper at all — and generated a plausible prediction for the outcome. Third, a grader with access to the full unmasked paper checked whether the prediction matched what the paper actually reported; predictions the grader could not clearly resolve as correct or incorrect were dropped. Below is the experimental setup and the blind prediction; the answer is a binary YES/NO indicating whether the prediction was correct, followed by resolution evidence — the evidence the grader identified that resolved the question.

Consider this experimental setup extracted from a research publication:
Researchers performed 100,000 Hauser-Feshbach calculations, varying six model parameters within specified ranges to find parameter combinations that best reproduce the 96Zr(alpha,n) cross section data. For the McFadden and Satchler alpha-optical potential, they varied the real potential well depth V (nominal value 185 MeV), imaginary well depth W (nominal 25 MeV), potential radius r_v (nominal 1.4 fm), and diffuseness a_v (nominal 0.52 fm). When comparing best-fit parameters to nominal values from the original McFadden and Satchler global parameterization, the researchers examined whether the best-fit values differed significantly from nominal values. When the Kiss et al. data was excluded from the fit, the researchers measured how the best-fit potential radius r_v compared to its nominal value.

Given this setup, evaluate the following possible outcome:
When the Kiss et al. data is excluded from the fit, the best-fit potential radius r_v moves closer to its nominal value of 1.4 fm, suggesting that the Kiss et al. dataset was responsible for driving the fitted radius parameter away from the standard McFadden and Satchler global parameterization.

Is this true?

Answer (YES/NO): NO